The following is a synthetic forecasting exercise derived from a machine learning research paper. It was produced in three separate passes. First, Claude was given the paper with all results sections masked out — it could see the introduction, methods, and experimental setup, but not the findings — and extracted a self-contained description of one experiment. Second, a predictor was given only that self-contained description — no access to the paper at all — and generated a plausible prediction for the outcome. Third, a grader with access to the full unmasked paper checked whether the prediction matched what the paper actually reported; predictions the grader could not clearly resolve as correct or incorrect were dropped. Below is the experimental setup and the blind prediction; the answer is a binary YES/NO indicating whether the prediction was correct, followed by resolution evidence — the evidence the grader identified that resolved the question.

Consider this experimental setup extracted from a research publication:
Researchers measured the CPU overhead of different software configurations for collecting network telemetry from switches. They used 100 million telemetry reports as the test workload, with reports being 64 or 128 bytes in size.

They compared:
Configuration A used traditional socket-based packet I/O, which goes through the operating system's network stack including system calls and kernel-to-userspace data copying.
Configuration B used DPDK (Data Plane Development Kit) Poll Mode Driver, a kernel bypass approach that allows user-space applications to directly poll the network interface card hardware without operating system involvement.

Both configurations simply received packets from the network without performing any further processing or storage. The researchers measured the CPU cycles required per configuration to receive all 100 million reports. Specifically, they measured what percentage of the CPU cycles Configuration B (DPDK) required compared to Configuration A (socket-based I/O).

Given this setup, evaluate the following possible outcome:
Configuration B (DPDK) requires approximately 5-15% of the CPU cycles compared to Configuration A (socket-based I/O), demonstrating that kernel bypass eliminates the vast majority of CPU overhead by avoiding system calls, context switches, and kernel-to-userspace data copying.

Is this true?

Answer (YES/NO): NO